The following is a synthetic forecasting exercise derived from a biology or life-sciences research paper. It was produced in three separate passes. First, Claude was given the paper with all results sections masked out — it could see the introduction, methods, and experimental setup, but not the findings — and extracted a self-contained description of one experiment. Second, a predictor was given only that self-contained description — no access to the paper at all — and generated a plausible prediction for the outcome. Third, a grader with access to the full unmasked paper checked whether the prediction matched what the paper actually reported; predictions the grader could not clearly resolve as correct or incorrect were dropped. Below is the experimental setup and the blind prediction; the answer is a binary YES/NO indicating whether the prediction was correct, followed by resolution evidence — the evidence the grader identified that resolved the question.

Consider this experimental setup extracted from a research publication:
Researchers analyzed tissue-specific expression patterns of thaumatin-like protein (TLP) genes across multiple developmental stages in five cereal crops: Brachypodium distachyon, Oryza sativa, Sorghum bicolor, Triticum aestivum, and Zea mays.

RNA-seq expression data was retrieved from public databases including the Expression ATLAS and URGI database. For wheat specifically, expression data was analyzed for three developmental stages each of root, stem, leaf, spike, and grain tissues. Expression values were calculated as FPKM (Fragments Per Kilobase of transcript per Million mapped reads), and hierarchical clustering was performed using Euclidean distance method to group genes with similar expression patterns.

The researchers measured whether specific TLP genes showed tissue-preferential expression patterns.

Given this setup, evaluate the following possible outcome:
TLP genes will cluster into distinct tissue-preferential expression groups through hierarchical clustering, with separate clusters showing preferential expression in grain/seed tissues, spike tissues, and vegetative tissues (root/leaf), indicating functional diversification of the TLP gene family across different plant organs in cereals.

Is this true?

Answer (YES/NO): YES